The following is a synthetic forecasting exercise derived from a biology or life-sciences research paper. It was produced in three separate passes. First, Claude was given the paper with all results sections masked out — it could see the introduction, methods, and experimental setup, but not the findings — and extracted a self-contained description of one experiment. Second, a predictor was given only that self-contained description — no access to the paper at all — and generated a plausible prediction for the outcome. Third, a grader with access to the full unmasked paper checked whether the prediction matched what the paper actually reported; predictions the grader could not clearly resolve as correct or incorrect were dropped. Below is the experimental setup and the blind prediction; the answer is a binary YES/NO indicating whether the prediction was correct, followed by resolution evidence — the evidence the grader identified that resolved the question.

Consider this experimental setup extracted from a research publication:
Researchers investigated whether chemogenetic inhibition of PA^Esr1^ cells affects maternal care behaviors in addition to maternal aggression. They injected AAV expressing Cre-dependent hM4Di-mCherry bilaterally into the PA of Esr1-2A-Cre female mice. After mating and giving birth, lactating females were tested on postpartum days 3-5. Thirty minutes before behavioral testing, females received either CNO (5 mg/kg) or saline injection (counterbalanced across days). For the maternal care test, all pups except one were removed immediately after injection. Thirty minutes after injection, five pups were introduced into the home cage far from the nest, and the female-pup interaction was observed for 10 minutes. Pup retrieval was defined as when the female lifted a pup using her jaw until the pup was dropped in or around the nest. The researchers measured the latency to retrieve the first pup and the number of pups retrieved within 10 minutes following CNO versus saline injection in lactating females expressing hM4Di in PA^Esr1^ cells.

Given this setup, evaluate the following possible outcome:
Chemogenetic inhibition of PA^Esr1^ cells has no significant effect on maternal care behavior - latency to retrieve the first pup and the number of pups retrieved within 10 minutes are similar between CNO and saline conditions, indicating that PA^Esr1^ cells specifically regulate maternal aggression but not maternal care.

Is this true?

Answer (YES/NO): YES